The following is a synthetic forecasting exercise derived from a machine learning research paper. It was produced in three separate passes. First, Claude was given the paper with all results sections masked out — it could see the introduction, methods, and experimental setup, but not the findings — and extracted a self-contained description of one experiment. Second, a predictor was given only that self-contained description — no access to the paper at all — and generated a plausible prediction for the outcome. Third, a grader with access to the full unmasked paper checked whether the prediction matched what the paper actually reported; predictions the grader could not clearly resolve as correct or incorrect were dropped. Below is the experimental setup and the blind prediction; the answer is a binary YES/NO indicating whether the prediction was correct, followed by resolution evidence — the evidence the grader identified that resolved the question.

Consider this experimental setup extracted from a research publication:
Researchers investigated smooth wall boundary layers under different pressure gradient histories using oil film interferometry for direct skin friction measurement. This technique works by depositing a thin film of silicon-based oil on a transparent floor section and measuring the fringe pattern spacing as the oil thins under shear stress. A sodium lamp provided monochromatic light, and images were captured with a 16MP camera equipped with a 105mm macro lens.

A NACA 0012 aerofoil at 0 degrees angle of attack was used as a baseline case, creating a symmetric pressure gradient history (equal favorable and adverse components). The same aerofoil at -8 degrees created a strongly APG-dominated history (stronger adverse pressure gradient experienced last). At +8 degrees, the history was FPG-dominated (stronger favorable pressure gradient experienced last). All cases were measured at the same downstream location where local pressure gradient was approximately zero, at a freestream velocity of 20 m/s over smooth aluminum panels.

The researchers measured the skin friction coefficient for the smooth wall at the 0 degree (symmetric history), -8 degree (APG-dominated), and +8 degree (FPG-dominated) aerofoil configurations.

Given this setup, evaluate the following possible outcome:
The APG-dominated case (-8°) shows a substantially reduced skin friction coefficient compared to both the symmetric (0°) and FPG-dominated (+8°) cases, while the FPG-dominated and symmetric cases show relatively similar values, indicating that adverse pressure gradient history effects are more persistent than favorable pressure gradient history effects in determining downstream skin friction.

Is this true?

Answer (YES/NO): NO